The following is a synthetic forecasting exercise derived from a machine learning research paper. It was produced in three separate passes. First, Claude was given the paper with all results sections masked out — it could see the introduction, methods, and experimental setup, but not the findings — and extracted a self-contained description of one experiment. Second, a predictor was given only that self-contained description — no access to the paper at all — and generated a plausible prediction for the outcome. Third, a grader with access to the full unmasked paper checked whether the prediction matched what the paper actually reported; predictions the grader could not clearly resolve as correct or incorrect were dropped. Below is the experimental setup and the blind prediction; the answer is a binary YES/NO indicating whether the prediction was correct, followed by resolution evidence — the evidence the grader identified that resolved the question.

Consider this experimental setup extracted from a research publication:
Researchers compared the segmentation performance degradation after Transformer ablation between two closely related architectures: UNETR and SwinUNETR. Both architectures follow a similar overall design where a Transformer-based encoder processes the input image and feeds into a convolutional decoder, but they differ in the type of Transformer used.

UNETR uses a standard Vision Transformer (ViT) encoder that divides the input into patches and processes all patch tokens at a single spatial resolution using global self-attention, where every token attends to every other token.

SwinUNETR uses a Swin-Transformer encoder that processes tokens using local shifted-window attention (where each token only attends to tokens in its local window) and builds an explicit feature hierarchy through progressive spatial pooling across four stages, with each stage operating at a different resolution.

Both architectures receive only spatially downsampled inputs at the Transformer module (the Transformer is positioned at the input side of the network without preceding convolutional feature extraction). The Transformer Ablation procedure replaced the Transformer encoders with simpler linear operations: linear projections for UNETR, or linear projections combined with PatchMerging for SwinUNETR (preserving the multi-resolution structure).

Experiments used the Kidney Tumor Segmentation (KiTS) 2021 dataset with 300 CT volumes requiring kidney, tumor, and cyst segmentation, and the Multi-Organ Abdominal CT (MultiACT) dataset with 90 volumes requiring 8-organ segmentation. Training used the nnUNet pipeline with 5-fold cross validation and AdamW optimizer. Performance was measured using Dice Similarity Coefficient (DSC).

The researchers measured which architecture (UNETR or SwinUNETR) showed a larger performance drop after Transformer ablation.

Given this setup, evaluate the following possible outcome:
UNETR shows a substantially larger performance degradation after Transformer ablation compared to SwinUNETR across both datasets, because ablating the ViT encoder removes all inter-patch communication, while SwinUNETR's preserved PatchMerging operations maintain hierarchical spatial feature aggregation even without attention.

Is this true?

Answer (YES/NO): YES